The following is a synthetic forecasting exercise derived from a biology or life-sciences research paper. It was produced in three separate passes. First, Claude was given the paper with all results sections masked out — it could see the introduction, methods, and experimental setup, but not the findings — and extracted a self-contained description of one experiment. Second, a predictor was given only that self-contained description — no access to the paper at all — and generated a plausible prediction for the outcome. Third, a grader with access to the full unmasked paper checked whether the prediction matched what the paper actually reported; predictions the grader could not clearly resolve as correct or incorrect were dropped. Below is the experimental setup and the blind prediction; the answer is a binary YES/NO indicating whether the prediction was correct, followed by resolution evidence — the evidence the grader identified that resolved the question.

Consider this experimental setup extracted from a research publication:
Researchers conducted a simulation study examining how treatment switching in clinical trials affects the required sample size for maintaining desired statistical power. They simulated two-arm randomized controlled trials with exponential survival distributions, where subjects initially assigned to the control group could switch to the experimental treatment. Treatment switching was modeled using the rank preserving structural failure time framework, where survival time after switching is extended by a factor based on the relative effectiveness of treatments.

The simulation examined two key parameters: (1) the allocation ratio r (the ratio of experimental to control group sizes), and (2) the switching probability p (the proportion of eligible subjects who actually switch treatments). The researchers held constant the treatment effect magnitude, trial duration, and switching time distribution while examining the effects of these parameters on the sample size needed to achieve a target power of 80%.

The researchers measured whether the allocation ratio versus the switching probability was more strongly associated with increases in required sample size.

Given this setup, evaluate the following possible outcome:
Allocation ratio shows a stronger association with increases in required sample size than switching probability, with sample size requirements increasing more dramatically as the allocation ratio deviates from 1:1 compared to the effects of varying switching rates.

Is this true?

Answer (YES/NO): NO